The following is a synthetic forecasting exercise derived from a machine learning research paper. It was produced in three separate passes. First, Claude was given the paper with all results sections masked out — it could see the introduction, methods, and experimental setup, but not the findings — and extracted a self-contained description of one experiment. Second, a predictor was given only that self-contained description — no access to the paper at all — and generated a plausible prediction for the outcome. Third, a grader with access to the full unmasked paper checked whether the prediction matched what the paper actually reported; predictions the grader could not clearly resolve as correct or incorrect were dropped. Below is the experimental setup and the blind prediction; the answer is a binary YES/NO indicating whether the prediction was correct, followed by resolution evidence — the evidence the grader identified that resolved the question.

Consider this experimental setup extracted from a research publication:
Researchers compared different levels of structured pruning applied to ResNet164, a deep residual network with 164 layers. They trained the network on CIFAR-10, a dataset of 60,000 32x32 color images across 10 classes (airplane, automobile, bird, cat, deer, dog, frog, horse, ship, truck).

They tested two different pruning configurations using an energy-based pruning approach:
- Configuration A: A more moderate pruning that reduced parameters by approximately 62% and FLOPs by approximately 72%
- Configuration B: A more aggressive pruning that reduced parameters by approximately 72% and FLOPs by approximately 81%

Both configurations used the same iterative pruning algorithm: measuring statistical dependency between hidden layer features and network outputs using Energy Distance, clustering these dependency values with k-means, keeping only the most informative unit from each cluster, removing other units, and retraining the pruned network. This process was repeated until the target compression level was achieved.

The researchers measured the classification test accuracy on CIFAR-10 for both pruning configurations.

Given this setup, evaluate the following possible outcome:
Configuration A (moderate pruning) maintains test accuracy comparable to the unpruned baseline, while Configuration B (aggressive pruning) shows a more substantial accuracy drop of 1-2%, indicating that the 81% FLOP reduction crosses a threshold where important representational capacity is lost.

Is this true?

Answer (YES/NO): YES